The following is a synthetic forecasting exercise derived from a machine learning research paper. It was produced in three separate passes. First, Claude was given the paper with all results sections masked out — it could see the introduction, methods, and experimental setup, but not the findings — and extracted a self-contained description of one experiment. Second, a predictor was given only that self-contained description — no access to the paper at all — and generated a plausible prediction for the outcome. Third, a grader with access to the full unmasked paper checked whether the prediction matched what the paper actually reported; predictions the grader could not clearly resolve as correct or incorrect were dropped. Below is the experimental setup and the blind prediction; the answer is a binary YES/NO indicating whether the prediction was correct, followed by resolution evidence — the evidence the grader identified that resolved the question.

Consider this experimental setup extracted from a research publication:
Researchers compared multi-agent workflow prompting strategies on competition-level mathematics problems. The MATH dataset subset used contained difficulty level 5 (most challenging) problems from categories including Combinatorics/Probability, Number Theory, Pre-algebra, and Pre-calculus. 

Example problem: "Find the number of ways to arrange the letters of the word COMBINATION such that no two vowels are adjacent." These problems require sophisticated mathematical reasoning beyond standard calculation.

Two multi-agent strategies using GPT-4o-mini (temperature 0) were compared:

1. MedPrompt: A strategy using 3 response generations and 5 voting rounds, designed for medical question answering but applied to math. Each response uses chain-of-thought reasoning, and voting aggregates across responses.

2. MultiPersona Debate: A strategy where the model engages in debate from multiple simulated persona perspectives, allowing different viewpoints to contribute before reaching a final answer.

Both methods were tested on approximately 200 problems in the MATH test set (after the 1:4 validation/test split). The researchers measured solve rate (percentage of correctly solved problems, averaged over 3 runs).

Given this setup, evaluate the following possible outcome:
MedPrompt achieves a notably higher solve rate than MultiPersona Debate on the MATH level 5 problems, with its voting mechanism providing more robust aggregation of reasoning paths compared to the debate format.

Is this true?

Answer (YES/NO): NO